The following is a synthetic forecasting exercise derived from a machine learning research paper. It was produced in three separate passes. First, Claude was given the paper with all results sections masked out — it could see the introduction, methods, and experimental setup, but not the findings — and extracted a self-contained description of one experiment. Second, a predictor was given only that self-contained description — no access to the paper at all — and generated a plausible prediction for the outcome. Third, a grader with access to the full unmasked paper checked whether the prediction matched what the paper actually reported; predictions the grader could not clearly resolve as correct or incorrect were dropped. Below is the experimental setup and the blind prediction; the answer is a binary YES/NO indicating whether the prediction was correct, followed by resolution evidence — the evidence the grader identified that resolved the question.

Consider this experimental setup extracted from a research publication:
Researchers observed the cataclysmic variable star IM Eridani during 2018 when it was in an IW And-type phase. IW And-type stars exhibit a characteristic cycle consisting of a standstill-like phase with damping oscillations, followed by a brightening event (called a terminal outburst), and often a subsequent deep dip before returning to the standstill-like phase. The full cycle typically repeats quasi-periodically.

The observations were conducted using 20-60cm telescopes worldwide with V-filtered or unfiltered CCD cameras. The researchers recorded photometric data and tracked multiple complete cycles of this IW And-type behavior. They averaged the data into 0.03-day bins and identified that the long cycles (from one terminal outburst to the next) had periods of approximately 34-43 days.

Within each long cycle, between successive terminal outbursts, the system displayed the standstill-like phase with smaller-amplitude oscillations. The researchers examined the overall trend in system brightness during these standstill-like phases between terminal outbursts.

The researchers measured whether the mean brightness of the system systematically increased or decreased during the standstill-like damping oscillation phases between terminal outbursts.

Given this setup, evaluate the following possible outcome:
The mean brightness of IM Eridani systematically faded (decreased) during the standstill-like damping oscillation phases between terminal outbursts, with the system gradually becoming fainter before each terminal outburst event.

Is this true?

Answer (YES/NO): NO